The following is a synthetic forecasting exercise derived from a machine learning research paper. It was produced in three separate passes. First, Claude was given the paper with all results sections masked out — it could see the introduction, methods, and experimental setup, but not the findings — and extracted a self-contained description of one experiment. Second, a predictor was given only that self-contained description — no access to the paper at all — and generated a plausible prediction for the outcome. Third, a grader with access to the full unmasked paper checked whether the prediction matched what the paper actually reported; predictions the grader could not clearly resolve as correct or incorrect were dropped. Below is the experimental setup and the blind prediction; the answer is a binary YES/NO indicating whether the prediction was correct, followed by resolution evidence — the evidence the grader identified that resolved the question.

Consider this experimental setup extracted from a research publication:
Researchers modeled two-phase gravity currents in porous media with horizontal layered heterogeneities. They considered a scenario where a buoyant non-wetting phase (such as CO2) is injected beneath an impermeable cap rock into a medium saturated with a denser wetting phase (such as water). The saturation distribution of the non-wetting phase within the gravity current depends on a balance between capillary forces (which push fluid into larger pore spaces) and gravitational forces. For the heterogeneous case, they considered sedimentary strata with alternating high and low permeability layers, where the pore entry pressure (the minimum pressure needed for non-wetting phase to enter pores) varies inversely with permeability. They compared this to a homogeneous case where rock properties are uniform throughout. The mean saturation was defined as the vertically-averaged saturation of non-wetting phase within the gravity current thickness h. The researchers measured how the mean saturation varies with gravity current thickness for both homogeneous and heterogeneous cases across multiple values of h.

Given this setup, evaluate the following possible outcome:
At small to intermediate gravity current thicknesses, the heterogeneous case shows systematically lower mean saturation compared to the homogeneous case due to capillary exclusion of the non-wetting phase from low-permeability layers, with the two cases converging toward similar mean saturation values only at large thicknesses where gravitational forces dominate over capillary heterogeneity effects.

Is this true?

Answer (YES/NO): NO